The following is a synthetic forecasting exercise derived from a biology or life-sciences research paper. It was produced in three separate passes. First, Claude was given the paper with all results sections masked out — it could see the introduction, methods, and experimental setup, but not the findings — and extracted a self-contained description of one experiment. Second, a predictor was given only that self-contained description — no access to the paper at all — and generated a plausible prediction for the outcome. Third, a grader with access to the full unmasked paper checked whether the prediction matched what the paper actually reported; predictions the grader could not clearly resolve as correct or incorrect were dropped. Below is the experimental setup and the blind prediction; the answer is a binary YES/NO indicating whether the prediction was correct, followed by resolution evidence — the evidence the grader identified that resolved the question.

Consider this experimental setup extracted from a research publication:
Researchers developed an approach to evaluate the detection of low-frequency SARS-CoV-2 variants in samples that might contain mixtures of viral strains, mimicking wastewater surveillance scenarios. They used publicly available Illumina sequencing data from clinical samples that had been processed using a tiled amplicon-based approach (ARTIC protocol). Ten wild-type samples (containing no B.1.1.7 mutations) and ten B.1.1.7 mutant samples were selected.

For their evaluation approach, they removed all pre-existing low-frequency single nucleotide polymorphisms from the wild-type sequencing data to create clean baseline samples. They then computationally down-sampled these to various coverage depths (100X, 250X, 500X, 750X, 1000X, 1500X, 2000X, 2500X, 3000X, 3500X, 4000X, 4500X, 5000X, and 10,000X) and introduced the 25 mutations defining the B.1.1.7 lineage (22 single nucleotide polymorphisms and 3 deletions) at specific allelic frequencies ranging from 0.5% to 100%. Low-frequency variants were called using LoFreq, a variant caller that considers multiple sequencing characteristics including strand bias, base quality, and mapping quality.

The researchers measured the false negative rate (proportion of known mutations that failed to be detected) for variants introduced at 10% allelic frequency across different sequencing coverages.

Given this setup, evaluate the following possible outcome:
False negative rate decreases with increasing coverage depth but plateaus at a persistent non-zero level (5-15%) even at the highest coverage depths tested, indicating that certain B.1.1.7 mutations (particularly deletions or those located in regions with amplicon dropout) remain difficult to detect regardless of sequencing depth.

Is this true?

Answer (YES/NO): NO